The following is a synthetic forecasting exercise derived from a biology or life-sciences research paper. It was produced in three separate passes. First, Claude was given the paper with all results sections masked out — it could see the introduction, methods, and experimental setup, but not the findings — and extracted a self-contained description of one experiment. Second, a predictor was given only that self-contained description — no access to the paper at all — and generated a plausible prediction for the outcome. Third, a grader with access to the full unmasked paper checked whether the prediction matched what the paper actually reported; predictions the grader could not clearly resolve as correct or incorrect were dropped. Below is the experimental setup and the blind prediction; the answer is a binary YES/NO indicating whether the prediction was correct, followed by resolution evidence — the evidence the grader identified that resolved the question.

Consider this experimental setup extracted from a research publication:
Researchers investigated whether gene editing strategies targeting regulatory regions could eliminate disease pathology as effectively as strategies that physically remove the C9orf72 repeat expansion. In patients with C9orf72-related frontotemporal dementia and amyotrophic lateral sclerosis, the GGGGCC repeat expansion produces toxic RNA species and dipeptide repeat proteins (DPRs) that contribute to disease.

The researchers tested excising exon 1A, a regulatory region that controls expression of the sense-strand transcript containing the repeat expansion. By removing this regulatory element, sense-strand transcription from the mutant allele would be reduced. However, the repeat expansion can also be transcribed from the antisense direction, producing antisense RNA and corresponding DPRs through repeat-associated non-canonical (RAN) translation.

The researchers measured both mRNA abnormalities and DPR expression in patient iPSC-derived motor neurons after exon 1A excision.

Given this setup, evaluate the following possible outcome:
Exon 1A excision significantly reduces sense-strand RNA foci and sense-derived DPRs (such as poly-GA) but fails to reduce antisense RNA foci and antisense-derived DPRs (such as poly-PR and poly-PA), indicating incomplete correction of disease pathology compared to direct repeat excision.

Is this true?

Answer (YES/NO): YES